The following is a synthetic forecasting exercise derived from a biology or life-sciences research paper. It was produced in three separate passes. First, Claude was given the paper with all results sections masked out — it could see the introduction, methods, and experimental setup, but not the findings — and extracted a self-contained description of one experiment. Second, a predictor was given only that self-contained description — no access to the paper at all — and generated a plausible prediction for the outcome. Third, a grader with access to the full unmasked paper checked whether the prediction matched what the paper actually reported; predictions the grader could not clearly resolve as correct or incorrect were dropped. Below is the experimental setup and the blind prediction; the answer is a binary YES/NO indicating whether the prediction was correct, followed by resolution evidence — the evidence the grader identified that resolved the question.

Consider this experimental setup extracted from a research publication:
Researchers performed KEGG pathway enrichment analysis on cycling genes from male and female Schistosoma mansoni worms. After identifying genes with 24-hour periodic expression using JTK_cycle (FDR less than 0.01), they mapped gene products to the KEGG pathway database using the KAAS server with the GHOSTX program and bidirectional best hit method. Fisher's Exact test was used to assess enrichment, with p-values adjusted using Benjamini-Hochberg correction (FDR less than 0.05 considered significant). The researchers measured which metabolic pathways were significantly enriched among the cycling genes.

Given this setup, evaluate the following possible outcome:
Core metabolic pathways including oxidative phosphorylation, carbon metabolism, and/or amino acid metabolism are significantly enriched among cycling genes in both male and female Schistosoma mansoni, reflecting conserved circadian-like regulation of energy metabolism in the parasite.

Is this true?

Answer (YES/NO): NO